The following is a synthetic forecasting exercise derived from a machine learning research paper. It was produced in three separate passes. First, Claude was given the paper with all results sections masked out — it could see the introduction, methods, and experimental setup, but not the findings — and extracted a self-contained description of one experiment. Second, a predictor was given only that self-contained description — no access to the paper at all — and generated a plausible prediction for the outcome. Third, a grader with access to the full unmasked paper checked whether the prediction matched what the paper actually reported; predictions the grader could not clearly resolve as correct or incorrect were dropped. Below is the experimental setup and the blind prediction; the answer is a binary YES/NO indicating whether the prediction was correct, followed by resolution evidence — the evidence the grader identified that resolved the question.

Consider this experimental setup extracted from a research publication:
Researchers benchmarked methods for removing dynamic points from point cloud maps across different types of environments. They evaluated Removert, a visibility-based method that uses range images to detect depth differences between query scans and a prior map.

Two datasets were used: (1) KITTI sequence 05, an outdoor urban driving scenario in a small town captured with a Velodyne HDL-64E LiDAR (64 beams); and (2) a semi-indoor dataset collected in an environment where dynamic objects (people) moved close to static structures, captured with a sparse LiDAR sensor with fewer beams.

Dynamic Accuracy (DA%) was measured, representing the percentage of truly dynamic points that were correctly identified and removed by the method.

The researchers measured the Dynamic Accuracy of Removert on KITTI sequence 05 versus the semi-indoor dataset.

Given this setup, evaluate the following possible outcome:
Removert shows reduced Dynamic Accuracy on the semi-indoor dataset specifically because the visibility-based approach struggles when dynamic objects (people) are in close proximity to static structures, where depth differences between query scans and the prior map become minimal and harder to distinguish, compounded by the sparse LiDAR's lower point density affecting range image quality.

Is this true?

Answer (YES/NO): NO